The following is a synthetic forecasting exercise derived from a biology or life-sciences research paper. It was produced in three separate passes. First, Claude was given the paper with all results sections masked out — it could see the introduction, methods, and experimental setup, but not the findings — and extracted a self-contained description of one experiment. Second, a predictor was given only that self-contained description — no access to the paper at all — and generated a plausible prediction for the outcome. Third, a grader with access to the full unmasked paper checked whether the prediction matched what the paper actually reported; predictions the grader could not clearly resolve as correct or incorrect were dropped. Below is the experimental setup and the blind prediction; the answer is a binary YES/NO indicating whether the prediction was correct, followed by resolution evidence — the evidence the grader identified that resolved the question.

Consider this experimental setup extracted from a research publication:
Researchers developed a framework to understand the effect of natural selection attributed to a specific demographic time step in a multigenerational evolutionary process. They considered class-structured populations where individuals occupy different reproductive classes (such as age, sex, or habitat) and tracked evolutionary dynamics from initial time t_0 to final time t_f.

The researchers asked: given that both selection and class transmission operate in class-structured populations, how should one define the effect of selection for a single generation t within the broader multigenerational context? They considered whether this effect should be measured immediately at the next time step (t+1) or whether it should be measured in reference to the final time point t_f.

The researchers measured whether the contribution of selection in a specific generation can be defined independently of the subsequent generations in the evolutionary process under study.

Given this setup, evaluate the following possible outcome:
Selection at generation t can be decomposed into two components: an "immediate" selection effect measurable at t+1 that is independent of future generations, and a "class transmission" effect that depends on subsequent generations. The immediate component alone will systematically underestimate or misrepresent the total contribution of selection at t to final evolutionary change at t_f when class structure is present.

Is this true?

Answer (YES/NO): NO